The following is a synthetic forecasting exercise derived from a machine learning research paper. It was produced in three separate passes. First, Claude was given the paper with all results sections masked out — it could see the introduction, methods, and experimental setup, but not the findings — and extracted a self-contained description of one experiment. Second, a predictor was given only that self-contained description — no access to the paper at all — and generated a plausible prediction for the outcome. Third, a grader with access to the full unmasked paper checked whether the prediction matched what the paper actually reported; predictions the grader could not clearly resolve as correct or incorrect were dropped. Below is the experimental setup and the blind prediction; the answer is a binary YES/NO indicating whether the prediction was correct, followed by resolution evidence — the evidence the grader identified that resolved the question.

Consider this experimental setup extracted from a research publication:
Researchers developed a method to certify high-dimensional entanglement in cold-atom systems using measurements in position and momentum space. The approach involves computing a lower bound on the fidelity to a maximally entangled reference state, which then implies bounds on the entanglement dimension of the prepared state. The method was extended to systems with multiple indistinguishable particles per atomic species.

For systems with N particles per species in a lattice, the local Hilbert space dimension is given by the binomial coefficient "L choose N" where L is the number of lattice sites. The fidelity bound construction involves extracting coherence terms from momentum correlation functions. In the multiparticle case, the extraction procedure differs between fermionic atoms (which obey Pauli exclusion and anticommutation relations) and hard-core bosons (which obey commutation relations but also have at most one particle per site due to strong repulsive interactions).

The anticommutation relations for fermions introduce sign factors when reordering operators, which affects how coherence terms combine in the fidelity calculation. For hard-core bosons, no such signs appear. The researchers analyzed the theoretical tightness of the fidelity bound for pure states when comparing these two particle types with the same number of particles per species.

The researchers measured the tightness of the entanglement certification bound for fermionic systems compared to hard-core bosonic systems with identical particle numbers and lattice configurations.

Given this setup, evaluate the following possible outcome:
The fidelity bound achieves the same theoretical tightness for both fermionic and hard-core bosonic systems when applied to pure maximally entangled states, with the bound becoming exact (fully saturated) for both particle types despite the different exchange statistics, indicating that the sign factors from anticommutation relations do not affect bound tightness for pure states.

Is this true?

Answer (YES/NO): NO